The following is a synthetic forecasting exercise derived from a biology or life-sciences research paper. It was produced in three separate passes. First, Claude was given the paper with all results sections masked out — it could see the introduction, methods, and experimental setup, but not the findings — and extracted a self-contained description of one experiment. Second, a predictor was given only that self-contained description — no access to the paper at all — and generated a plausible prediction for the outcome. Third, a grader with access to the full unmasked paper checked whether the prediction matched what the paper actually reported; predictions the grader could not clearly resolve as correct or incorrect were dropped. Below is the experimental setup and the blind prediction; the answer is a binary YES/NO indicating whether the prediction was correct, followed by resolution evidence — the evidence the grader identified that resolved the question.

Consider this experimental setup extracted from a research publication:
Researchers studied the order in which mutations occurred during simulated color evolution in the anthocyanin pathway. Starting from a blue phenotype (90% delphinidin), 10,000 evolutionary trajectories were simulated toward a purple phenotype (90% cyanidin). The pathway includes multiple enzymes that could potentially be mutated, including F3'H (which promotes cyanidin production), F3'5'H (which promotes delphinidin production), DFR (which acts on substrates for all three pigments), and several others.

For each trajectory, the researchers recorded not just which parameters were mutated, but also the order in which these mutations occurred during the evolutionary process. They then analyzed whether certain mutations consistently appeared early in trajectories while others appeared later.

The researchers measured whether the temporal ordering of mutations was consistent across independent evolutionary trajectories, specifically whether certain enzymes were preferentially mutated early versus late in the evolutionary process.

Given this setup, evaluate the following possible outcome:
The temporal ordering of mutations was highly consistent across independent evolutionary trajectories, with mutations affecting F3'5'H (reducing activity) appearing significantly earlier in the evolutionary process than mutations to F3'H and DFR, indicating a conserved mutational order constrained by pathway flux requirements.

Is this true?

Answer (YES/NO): NO